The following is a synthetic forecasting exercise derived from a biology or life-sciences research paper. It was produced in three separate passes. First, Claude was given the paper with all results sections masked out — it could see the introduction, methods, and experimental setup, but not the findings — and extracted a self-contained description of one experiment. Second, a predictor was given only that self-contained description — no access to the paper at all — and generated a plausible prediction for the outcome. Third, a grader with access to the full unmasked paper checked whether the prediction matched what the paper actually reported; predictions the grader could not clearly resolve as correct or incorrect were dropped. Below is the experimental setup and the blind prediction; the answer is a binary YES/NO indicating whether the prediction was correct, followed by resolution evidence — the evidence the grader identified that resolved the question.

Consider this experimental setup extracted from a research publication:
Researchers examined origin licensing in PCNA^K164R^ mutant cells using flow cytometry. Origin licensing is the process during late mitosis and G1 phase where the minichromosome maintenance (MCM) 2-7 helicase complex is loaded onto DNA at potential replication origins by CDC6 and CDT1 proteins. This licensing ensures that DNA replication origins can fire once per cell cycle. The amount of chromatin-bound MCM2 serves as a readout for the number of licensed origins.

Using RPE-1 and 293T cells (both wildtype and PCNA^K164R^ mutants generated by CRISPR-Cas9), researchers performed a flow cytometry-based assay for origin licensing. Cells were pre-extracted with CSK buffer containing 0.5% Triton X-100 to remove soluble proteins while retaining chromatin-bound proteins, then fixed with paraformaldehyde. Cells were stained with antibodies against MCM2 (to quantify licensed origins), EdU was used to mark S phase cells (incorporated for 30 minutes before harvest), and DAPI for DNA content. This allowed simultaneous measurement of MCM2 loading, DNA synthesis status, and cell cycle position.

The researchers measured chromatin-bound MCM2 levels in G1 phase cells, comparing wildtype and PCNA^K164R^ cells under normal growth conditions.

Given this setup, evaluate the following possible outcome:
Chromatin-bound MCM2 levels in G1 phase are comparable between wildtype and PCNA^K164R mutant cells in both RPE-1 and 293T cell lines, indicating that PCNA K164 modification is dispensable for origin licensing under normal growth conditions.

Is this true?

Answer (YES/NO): NO